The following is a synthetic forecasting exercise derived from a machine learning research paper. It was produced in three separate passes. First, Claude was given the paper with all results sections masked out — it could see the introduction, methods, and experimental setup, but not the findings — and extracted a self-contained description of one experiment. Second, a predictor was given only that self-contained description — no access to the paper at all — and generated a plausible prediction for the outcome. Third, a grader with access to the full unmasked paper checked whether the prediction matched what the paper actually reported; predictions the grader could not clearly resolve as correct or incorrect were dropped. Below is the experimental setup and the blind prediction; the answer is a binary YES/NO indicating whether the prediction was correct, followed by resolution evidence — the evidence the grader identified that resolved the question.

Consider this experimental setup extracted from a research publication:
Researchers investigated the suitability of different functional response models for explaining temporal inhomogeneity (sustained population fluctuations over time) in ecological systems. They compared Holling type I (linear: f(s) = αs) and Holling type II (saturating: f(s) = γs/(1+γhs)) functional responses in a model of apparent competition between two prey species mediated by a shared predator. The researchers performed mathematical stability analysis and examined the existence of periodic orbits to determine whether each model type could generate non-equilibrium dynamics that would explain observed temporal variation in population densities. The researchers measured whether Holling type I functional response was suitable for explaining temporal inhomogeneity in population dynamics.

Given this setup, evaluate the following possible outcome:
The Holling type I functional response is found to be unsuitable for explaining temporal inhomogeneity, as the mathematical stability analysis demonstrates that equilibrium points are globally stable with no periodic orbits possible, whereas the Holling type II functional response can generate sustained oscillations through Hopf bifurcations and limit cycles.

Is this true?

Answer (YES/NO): YES